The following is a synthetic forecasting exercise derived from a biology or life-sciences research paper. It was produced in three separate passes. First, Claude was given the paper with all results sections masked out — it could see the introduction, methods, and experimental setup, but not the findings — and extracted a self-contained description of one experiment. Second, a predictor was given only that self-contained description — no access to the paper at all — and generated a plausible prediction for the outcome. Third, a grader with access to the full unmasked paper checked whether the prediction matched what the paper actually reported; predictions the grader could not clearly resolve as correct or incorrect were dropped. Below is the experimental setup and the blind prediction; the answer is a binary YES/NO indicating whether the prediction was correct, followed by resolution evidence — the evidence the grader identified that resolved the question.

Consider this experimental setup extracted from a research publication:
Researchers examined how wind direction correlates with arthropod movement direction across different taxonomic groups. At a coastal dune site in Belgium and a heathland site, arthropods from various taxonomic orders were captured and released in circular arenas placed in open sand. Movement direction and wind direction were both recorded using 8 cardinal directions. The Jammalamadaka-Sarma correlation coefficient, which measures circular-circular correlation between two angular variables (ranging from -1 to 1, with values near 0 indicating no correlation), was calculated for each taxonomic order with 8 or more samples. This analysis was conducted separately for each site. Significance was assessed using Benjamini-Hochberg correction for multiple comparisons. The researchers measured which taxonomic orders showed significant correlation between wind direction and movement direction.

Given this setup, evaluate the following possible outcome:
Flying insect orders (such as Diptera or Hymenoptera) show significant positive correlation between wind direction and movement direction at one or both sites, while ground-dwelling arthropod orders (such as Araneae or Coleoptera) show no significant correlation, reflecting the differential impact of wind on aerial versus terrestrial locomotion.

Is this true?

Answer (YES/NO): NO